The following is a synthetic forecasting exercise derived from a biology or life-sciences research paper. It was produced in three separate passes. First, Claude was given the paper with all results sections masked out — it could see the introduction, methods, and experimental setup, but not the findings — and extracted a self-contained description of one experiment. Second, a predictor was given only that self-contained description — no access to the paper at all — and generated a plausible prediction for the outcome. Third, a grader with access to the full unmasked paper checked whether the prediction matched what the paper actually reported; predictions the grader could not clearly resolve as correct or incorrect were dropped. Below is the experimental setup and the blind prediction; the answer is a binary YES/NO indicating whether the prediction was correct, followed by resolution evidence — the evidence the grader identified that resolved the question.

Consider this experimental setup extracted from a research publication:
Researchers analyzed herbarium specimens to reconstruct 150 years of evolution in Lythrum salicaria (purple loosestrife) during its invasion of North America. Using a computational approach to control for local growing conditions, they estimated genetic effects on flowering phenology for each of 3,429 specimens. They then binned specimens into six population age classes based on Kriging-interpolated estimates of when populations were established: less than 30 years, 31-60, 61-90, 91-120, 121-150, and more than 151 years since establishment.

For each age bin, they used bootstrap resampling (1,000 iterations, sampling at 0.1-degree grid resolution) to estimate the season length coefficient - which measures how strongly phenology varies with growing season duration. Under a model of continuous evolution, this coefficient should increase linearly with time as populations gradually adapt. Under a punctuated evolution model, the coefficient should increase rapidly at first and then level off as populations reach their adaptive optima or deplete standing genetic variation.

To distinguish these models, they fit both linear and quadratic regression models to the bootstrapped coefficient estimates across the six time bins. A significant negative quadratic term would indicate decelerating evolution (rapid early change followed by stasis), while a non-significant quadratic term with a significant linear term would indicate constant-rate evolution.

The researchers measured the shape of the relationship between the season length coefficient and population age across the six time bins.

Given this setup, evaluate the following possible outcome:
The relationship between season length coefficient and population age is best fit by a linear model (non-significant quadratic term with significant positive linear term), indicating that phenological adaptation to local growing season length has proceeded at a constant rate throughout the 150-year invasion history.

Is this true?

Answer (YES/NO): NO